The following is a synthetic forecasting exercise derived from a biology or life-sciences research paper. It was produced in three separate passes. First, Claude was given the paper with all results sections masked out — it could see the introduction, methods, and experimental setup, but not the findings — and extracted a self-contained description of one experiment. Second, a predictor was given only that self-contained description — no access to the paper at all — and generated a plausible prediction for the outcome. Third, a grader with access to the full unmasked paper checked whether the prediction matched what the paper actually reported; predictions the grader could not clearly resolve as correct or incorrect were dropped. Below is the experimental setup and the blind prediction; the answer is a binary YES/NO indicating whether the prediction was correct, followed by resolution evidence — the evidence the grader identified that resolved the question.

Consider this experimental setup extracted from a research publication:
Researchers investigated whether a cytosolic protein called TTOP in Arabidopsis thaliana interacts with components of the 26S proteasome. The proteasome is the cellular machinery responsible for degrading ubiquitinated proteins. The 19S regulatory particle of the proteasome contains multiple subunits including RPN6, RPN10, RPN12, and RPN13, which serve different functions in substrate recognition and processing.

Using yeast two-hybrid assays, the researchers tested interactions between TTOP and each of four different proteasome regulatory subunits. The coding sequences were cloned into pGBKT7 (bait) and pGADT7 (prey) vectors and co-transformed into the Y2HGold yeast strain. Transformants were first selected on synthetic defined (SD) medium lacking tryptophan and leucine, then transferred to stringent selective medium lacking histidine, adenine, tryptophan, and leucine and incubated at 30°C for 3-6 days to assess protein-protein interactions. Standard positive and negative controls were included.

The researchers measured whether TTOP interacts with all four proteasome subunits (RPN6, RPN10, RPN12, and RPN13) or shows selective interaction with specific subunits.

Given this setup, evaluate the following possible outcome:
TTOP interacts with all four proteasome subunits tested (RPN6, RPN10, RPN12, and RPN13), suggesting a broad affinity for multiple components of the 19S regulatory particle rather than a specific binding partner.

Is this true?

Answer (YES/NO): YES